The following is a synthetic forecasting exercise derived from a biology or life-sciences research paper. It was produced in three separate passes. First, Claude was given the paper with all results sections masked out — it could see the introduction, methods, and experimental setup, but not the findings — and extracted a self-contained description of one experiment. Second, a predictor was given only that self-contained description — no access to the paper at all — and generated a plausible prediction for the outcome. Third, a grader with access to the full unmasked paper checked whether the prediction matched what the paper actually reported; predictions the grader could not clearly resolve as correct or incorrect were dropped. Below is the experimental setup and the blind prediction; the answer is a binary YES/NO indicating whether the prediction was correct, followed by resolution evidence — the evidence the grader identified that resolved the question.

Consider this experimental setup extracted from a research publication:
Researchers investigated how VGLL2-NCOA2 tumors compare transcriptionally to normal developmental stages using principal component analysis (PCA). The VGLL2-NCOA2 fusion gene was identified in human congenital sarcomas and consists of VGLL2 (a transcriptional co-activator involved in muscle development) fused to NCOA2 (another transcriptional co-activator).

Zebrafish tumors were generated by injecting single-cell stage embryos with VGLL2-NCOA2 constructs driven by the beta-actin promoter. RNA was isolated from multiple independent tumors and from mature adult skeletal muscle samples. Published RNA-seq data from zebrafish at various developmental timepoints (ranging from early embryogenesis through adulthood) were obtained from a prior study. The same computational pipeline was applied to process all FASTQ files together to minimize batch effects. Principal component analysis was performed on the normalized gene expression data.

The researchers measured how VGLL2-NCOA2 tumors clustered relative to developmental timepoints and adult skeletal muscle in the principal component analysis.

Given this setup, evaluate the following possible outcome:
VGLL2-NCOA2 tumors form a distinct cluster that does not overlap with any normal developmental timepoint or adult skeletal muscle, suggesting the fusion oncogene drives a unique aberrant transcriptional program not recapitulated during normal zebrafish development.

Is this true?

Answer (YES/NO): NO